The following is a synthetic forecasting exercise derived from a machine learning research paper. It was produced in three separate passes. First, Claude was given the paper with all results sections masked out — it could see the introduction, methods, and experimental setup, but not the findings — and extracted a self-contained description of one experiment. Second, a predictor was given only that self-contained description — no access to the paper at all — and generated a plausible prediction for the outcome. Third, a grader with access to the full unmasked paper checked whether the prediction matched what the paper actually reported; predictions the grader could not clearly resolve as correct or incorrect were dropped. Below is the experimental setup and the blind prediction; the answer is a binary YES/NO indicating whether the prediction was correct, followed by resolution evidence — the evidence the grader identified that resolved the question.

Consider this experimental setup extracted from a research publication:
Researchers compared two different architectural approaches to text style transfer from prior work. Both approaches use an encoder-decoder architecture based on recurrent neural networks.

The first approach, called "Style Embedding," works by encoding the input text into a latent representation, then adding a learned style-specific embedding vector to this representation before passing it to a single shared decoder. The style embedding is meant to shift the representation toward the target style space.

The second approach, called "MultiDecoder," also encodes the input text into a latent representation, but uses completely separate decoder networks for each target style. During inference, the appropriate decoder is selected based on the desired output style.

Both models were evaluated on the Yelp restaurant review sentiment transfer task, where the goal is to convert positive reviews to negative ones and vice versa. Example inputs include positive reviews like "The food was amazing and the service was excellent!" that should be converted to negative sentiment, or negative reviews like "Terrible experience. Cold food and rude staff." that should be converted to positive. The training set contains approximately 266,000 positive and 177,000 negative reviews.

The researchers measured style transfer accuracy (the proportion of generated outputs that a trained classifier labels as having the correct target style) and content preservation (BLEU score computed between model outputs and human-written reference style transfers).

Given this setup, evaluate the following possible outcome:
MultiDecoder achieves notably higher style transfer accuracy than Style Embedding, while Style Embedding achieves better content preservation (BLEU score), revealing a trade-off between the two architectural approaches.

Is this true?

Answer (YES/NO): YES